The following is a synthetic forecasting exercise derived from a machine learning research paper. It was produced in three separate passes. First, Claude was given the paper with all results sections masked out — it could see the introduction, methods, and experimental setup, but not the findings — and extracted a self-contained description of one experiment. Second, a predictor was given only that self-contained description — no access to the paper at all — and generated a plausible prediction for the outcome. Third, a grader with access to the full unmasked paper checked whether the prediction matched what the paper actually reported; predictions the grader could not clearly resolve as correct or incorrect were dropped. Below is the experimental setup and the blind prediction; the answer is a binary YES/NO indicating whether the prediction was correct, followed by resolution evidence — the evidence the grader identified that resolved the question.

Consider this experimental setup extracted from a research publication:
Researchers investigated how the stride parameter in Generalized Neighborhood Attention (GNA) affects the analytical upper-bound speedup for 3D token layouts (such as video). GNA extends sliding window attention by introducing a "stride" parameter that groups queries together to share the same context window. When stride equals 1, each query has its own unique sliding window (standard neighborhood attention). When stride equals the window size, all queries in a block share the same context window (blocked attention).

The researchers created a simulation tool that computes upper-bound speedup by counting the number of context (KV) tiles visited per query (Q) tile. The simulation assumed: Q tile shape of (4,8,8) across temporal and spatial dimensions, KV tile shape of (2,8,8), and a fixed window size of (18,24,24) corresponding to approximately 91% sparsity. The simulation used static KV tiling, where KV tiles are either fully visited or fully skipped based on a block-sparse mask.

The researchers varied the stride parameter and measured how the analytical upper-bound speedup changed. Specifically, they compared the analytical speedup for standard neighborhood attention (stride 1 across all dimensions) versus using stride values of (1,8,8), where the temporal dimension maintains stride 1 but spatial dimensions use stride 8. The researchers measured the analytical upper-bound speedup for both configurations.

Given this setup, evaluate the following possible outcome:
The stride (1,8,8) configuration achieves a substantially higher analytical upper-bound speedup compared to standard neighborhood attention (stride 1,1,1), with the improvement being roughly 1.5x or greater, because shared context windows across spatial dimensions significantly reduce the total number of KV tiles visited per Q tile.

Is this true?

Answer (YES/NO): YES